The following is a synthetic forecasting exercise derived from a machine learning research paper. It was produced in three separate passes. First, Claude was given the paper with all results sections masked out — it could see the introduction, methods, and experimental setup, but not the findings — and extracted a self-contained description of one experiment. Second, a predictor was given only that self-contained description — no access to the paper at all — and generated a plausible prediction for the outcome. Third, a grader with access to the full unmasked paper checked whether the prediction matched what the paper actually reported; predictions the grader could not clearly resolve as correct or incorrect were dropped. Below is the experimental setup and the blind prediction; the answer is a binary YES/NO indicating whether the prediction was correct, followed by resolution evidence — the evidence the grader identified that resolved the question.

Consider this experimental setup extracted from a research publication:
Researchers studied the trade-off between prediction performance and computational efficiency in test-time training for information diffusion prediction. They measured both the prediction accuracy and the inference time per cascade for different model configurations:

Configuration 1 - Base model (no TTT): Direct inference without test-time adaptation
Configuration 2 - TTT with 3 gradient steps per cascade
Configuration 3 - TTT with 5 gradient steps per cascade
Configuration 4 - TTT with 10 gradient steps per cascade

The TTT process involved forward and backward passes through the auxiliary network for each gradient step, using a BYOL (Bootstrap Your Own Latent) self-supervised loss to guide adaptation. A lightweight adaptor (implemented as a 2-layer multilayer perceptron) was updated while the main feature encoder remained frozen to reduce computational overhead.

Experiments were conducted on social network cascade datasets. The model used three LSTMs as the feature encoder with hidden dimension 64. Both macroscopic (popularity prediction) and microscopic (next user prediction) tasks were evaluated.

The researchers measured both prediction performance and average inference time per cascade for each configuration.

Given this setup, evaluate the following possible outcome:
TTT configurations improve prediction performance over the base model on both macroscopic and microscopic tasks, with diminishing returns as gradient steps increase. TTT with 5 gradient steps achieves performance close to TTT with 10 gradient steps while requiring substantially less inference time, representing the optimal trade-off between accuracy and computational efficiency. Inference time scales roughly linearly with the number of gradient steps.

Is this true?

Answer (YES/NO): NO